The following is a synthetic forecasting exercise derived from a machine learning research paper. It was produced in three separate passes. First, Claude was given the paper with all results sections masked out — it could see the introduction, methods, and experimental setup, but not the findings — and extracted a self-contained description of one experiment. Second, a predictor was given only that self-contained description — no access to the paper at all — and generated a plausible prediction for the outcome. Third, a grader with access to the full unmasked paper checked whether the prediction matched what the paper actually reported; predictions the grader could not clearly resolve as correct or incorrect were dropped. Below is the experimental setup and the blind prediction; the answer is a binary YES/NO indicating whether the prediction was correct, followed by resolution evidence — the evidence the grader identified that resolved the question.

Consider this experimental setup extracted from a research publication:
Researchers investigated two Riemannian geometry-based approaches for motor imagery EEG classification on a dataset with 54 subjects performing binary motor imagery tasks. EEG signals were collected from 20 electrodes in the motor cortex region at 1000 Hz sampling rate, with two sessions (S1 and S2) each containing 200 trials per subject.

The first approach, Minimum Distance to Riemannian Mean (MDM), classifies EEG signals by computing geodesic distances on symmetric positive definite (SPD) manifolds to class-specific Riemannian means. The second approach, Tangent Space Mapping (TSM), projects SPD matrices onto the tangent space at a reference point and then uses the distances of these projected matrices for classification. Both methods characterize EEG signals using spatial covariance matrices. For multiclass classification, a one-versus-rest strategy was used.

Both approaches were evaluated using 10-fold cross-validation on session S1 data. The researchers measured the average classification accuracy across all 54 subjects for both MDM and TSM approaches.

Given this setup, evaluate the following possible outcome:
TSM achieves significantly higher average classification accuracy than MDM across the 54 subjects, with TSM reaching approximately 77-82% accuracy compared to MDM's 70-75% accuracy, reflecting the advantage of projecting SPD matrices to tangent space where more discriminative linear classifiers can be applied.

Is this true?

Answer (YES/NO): NO